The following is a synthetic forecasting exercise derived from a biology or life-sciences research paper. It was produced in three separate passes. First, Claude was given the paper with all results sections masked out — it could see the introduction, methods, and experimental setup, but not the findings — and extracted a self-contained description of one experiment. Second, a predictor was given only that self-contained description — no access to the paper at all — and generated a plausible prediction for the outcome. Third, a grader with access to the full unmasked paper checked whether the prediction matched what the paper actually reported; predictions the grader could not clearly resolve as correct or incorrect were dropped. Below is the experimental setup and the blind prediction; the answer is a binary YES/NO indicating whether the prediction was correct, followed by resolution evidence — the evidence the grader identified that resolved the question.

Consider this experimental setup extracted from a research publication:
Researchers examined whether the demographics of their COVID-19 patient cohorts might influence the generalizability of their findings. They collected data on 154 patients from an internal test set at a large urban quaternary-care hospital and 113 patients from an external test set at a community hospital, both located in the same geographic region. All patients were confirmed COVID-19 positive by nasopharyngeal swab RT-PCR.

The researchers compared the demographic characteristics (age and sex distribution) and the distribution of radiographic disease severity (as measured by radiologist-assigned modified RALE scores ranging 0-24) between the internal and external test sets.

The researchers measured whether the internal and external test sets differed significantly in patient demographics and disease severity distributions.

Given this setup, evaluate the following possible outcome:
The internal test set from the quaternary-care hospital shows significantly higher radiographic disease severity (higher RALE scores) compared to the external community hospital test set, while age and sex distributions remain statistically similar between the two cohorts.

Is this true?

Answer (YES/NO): NO